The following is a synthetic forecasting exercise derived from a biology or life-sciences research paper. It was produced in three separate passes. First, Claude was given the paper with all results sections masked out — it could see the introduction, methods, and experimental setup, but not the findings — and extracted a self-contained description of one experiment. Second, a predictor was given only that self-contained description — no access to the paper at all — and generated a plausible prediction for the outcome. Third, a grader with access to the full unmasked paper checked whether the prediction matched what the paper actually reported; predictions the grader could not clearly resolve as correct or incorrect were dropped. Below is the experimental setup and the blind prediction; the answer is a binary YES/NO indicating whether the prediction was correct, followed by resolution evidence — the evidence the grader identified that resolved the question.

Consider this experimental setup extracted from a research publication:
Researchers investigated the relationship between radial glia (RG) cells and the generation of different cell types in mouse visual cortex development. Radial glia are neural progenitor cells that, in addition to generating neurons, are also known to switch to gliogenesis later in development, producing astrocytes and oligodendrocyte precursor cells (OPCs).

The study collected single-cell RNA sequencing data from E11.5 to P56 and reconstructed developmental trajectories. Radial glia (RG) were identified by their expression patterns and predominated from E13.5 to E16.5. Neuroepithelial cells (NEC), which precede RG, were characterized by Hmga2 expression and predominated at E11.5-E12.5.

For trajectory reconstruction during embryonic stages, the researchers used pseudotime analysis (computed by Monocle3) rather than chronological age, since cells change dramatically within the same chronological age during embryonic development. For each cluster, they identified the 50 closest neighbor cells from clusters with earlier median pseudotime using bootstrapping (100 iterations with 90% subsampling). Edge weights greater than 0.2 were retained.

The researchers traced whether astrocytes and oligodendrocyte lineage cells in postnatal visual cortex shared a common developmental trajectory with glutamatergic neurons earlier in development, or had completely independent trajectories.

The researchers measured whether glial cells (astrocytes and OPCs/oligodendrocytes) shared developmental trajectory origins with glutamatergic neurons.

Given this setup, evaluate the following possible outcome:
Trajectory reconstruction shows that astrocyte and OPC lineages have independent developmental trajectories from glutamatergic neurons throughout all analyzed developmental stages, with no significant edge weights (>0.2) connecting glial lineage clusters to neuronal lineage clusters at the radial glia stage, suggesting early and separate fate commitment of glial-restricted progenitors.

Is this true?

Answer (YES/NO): NO